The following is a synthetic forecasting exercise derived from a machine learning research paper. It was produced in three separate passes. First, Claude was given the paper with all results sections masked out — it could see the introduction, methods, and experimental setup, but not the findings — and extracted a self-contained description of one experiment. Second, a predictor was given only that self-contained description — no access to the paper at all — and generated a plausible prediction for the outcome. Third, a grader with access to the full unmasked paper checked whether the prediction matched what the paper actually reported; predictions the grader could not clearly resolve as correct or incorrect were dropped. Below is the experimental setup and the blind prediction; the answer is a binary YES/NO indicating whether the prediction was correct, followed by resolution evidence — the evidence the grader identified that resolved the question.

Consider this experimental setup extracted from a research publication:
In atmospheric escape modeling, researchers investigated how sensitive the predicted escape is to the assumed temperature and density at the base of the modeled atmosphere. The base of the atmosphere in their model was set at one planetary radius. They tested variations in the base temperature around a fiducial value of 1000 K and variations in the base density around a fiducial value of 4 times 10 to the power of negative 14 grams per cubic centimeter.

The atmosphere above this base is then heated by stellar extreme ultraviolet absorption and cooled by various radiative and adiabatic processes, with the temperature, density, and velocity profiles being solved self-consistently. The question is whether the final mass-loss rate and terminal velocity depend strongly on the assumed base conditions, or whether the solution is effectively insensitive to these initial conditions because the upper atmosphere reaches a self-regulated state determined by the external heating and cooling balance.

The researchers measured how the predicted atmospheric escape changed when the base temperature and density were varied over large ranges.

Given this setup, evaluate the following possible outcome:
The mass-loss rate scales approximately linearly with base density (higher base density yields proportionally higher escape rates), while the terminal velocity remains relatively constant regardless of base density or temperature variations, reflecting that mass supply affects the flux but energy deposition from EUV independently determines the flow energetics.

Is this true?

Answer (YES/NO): NO